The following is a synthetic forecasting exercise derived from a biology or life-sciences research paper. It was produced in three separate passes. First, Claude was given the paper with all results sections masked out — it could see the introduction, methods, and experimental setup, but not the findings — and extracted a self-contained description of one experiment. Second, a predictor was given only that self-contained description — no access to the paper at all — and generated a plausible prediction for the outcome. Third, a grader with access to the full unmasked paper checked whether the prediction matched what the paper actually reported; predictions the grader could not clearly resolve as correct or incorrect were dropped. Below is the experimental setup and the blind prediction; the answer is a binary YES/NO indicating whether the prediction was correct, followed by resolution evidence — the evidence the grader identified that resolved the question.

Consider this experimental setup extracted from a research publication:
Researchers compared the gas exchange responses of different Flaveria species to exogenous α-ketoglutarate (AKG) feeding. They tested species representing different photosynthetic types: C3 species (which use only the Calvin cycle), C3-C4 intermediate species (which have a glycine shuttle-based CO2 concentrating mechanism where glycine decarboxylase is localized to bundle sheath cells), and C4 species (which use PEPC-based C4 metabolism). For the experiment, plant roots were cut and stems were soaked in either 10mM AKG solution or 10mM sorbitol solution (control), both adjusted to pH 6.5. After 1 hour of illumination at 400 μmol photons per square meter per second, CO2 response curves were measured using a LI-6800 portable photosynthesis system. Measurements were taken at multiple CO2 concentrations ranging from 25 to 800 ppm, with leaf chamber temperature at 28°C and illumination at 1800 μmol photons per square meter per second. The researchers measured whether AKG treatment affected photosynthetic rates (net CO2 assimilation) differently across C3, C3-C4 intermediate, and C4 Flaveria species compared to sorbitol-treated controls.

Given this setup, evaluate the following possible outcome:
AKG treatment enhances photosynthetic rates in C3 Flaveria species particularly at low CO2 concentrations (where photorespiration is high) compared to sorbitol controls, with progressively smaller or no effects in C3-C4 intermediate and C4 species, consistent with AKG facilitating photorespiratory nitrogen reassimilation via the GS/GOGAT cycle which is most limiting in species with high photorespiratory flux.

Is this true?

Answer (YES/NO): NO